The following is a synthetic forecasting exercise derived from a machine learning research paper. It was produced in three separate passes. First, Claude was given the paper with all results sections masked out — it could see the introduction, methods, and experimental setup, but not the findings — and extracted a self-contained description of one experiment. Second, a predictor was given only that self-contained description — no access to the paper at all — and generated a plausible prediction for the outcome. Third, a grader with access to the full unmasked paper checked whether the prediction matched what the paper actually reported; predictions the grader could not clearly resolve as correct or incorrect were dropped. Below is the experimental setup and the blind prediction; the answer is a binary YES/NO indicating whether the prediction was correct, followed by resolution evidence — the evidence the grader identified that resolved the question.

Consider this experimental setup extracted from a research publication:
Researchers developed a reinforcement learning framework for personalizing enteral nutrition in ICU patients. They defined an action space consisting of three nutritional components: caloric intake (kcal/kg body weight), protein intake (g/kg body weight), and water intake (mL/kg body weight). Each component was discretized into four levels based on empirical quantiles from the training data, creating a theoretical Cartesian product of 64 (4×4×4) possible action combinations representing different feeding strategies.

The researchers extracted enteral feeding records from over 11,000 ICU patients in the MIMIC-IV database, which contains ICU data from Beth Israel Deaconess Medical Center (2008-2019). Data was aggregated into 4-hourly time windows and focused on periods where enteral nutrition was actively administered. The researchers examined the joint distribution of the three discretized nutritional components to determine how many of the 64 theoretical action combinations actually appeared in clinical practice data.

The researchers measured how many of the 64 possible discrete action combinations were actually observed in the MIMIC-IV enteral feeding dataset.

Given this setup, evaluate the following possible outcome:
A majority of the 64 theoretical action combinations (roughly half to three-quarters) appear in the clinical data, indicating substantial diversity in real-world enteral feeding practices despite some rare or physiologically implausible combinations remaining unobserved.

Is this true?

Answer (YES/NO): NO